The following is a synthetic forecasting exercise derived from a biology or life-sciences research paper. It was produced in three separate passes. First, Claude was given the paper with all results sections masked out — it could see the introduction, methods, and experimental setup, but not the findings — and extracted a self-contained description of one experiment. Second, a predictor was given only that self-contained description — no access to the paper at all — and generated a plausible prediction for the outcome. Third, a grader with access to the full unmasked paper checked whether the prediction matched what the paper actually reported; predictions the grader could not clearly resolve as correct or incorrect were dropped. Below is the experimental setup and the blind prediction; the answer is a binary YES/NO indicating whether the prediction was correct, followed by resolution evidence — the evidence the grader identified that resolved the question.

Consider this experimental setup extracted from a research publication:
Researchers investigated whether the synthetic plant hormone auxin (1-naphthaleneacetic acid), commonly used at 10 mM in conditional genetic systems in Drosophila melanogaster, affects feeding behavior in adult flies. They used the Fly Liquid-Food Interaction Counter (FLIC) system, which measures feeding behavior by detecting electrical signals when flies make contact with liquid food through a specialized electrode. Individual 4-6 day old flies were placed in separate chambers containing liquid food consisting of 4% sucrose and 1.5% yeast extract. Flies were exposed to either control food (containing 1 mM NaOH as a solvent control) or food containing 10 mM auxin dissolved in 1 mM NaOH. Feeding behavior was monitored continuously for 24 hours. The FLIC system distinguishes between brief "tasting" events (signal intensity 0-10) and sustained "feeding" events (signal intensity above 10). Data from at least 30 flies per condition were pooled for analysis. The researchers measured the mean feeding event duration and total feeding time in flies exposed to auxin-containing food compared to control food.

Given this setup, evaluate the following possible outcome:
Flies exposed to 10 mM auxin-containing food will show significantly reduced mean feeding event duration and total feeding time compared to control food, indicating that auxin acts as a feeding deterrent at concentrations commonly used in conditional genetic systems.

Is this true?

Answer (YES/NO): NO